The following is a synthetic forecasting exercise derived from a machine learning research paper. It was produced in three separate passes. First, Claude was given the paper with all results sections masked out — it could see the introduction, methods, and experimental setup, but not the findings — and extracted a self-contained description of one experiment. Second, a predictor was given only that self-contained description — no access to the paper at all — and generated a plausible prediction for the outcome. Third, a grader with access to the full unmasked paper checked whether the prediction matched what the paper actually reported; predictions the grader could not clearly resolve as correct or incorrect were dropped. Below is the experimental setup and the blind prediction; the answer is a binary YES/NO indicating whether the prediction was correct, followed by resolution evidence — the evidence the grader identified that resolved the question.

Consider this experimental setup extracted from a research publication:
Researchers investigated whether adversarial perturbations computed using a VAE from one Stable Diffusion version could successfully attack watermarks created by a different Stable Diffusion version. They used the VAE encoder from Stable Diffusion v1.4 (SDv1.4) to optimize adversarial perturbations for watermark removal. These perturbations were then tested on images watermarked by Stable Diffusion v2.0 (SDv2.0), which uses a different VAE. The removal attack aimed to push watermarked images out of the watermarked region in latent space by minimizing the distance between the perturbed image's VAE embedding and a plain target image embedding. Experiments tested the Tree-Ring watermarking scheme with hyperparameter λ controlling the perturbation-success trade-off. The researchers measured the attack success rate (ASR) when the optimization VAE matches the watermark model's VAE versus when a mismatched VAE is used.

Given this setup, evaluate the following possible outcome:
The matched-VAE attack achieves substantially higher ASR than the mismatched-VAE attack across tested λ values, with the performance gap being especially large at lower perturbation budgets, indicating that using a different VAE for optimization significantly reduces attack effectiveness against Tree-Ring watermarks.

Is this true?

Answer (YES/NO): NO